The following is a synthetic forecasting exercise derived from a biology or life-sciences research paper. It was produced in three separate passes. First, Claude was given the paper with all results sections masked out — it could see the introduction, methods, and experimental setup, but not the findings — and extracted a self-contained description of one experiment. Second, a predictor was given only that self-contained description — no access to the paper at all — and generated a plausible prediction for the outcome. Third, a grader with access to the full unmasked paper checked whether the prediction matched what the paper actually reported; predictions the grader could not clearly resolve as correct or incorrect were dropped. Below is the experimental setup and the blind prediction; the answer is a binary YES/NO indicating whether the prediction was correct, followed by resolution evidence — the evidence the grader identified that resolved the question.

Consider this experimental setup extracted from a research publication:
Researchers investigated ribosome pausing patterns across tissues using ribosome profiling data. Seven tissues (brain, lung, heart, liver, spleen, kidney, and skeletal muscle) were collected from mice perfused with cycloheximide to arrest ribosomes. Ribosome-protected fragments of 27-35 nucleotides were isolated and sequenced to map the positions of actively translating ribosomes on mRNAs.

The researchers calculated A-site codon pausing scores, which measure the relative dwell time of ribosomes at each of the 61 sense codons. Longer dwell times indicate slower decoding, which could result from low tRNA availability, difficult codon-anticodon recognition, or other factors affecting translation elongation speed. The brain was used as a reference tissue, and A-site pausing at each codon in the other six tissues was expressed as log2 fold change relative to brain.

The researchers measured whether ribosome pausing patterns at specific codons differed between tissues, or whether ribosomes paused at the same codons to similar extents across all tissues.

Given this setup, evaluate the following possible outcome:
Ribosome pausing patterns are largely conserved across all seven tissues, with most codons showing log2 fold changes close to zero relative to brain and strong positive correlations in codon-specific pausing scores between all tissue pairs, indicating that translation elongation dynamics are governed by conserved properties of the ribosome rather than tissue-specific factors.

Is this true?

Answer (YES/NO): NO